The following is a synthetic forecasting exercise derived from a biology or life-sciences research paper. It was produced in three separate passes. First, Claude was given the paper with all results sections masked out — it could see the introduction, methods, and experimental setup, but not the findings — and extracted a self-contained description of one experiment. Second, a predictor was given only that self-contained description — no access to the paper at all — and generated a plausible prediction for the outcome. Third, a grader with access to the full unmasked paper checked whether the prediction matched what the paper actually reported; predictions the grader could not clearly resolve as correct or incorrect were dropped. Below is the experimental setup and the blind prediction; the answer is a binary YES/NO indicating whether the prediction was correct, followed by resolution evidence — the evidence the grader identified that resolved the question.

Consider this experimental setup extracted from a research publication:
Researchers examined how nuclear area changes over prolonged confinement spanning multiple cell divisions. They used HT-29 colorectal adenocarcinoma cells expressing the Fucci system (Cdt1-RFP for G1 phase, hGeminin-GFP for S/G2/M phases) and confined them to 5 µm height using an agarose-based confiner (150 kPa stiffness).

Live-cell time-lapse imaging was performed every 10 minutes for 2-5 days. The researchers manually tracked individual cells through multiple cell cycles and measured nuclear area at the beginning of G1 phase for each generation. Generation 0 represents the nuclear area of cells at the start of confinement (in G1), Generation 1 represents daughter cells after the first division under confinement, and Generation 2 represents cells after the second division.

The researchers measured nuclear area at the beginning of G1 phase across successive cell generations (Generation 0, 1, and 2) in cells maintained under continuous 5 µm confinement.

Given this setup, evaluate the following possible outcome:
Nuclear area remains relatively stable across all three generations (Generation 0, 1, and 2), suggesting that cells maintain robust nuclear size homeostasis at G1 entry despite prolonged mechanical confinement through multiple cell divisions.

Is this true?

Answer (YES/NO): NO